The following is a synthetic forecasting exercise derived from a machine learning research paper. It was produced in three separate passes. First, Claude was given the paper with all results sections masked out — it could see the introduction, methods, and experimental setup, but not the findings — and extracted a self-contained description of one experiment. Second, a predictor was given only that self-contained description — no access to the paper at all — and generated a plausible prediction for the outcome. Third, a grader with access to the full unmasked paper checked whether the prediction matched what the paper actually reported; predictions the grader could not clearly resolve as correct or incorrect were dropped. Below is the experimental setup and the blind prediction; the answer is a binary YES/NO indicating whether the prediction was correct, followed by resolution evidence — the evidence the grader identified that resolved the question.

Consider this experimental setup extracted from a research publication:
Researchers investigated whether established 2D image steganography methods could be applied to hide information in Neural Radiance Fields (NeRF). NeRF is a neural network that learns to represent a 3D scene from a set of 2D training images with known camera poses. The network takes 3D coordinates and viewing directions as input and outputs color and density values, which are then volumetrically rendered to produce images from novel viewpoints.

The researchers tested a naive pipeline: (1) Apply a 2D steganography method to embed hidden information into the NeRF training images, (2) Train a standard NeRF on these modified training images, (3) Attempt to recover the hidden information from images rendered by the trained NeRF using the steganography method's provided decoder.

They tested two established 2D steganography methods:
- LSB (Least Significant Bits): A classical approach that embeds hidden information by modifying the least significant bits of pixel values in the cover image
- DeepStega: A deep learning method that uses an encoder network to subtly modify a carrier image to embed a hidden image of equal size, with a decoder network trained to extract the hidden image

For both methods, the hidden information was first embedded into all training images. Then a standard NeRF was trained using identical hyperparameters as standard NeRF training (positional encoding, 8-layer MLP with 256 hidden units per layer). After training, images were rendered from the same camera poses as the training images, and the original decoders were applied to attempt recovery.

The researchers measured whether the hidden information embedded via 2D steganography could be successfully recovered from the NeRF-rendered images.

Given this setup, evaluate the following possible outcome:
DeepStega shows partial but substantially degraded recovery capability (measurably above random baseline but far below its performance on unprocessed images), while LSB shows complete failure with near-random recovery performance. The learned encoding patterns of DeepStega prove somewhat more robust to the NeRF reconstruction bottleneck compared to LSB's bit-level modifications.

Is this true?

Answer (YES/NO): YES